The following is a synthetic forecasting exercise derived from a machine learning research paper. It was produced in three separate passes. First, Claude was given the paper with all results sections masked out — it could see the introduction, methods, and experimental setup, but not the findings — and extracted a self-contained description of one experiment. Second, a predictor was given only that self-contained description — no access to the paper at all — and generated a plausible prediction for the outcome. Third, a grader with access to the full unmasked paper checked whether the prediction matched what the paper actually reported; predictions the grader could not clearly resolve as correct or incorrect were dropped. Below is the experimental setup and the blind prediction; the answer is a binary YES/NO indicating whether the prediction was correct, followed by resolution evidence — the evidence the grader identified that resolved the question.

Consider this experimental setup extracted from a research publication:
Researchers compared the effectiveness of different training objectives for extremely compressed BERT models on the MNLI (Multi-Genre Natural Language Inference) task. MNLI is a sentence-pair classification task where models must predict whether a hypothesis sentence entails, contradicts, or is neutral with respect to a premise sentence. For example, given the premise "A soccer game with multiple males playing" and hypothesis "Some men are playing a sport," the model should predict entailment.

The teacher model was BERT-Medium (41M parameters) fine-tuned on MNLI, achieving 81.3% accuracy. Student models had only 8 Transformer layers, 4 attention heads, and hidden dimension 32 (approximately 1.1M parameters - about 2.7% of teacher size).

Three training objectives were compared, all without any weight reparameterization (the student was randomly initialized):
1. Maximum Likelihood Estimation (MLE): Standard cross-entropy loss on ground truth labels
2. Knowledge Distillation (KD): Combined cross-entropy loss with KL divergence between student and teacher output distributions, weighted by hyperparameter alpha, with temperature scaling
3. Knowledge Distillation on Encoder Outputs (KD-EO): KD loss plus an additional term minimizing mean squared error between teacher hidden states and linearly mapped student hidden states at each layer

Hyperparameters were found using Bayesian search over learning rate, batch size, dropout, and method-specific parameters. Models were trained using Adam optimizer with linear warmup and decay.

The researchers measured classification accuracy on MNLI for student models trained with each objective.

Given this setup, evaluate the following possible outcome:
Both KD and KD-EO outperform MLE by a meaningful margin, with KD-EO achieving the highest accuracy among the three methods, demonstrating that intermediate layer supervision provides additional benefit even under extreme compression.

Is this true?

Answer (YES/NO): NO